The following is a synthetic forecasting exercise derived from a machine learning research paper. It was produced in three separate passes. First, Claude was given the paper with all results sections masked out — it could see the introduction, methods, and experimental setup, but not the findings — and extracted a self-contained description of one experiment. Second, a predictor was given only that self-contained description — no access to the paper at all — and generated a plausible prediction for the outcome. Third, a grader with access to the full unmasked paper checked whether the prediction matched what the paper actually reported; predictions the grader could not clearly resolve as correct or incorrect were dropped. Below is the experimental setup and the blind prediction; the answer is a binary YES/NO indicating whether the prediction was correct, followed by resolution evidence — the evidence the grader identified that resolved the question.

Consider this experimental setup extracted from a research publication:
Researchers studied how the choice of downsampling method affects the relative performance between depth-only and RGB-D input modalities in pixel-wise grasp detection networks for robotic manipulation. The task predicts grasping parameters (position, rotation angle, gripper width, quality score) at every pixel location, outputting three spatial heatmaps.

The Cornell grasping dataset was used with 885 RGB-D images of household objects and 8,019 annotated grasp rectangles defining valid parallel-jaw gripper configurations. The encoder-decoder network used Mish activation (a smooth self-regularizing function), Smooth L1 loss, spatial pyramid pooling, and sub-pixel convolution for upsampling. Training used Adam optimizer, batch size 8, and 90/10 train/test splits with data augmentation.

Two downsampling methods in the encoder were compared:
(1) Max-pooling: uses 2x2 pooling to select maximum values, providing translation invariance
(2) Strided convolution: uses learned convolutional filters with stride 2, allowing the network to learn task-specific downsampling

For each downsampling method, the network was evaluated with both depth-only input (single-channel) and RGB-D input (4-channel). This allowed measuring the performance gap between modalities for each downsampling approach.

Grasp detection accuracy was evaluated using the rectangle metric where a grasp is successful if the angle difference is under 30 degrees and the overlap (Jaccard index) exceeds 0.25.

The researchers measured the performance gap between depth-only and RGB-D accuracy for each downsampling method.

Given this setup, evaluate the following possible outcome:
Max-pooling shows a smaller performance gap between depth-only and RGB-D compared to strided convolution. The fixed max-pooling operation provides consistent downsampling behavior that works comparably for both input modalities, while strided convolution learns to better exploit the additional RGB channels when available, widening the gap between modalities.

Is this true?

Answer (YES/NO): NO